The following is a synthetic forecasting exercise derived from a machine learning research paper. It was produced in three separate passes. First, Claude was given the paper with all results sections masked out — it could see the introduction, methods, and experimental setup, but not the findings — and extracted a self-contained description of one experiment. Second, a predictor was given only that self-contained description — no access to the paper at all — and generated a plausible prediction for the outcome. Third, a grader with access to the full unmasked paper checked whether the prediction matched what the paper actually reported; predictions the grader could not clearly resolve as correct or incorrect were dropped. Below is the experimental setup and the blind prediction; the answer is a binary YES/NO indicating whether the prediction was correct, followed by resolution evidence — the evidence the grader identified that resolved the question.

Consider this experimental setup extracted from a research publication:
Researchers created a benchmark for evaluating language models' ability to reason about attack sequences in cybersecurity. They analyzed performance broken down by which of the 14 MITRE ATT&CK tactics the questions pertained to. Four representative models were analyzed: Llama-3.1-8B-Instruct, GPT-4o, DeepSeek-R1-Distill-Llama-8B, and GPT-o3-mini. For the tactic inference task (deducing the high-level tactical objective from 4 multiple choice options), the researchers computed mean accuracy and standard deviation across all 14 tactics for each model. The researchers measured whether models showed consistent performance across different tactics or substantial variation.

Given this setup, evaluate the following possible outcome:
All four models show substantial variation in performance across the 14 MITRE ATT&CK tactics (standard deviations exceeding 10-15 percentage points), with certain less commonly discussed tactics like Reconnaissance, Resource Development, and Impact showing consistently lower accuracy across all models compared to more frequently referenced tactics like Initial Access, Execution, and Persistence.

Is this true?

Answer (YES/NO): NO